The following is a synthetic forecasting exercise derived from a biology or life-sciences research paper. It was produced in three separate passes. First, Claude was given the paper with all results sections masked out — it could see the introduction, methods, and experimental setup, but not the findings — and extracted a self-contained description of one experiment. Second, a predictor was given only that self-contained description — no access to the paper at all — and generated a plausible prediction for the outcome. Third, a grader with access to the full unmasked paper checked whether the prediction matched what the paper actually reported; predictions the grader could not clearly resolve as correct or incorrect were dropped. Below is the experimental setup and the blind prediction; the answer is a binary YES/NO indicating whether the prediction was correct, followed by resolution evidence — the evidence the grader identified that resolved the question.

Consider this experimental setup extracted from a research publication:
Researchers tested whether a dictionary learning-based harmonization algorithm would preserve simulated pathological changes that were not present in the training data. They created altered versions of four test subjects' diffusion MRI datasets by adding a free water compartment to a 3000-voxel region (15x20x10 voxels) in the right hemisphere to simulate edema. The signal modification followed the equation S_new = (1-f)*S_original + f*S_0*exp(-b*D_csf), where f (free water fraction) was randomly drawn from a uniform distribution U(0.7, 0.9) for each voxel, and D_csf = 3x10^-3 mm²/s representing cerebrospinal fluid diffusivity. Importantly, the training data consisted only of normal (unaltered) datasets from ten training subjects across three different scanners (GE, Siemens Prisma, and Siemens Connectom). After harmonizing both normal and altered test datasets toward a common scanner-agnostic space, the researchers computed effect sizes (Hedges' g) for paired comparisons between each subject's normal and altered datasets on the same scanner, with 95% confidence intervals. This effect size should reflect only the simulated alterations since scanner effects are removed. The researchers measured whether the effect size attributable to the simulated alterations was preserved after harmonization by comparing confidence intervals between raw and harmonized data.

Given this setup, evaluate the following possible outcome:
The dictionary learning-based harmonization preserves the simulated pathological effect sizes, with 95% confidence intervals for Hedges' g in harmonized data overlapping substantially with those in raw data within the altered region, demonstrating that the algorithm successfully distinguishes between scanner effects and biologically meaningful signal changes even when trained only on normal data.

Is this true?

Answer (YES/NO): YES